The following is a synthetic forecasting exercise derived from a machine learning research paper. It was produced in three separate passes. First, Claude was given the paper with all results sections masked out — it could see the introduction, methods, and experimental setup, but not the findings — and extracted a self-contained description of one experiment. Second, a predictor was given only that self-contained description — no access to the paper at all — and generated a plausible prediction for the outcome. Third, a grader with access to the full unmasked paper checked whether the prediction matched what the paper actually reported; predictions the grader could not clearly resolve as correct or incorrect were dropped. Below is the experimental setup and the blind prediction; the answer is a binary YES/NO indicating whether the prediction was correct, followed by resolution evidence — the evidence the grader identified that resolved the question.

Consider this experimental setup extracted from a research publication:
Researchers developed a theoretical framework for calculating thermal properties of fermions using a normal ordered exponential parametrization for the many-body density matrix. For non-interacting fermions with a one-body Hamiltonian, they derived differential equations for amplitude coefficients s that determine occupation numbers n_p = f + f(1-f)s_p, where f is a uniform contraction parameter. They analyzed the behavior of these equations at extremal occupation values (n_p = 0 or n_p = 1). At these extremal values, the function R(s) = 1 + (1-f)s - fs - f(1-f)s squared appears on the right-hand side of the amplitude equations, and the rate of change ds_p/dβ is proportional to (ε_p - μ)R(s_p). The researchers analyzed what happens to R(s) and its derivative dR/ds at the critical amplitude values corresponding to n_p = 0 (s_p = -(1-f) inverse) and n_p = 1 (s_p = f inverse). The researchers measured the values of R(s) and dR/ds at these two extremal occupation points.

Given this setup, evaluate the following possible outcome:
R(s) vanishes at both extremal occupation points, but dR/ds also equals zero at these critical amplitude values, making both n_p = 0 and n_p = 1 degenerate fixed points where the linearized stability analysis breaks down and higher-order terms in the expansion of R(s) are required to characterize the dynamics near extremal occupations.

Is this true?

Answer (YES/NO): NO